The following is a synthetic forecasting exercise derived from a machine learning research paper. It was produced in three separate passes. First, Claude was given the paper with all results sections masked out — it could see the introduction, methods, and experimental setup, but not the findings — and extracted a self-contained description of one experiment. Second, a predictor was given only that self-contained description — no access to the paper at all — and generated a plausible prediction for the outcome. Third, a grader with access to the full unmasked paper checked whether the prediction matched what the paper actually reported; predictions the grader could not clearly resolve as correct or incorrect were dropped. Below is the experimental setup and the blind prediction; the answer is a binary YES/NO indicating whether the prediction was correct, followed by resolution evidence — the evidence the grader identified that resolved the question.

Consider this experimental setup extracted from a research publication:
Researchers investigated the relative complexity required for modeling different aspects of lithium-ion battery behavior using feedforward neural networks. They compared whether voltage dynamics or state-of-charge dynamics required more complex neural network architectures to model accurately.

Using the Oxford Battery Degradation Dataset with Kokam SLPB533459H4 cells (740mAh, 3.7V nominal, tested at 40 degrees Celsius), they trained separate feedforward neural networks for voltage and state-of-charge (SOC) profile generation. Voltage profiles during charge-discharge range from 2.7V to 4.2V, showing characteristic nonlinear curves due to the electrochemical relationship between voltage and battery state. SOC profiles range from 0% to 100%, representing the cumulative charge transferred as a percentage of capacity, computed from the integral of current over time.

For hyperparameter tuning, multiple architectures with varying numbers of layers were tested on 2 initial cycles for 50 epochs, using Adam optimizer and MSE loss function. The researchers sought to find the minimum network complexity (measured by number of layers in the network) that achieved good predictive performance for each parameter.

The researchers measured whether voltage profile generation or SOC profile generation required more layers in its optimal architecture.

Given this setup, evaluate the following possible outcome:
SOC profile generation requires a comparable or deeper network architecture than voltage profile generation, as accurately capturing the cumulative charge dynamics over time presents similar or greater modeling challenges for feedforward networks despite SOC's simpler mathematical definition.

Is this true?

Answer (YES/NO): NO